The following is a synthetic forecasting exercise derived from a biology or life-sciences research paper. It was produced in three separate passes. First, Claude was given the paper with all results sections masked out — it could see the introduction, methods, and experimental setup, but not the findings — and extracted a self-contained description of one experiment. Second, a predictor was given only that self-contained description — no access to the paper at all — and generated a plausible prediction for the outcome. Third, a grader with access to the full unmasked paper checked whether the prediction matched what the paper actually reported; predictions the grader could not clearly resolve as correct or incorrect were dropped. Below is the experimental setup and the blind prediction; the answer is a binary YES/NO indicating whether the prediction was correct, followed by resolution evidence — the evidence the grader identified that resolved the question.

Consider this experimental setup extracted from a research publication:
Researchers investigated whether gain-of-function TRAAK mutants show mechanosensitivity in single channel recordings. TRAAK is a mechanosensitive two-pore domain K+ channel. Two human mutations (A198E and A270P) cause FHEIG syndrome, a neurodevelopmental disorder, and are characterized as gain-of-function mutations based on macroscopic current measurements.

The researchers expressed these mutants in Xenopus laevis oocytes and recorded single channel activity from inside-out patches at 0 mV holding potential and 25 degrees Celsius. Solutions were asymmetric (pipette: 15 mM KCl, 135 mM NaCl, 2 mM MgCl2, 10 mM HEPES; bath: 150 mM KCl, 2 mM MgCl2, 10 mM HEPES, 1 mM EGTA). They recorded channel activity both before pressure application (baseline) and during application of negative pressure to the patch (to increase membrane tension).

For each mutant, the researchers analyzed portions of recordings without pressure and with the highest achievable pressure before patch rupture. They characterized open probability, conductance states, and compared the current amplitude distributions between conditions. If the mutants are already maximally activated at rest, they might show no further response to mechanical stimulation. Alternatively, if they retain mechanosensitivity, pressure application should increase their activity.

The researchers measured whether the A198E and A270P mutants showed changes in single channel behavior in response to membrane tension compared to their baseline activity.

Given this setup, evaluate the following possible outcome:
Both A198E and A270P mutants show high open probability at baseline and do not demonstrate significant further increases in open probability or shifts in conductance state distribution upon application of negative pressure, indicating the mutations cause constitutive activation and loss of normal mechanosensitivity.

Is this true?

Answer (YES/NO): YES